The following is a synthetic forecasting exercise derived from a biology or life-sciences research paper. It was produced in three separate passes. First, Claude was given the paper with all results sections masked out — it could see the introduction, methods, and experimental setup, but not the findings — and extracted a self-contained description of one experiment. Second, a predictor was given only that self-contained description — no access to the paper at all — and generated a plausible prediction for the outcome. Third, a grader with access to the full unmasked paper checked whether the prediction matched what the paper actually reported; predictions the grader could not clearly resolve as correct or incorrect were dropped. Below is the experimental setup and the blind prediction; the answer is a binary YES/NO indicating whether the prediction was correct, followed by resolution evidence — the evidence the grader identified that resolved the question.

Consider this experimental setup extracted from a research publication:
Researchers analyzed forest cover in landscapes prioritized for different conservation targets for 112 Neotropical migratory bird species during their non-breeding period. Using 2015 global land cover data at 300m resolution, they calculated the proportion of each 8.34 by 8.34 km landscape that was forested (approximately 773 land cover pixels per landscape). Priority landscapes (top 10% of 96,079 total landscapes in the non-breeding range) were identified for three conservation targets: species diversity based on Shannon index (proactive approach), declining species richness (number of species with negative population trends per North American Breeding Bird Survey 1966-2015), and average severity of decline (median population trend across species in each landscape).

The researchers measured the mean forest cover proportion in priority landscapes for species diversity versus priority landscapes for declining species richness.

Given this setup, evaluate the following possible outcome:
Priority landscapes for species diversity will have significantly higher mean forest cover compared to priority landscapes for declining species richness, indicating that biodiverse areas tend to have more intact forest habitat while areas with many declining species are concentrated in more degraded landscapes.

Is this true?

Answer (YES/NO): NO